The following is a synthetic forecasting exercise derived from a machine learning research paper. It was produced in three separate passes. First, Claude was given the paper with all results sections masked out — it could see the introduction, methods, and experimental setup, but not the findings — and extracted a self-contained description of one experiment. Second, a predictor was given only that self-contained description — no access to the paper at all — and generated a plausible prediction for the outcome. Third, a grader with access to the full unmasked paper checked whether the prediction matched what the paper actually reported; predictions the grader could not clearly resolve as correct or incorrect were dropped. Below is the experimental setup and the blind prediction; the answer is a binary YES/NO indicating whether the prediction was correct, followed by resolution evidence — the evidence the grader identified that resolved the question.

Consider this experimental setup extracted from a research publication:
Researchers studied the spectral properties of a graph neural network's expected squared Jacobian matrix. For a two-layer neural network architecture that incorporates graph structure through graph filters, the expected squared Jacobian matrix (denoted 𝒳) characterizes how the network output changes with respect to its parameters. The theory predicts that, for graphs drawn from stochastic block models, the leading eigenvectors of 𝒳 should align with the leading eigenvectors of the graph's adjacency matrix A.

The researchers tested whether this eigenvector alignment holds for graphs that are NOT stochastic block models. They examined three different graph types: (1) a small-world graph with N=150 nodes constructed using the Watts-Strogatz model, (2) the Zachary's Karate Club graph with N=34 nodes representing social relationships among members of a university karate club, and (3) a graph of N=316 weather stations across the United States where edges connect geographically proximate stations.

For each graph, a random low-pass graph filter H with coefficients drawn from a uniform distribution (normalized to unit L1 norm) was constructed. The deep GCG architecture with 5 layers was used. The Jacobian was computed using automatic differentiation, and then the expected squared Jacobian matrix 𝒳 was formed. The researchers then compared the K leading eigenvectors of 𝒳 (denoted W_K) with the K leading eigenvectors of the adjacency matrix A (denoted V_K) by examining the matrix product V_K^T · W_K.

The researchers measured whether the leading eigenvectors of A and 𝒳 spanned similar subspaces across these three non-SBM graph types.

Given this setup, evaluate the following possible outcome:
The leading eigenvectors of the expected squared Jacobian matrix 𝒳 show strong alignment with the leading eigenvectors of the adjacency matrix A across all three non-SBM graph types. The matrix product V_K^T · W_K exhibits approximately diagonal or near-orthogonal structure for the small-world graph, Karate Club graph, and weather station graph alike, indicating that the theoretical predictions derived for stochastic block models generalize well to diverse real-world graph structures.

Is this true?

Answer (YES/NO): YES